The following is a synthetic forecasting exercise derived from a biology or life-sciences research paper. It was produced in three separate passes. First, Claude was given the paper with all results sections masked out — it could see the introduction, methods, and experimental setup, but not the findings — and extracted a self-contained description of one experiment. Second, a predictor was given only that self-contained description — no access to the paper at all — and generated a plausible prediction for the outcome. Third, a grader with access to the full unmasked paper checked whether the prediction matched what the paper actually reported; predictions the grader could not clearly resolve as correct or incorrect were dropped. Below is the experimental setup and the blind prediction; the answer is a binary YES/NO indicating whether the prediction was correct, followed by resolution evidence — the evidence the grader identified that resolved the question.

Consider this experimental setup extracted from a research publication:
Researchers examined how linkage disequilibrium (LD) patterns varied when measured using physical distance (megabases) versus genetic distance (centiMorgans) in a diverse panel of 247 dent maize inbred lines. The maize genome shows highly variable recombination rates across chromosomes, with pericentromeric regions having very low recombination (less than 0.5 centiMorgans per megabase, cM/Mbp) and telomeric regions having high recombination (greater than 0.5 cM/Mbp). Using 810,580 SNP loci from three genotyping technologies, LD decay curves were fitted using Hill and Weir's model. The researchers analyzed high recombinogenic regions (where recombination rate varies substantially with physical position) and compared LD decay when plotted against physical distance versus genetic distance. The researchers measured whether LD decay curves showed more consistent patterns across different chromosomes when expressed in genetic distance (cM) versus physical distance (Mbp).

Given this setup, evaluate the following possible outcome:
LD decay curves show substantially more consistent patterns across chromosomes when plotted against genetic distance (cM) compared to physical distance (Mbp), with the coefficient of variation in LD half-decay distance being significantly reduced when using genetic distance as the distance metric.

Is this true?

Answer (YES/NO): NO